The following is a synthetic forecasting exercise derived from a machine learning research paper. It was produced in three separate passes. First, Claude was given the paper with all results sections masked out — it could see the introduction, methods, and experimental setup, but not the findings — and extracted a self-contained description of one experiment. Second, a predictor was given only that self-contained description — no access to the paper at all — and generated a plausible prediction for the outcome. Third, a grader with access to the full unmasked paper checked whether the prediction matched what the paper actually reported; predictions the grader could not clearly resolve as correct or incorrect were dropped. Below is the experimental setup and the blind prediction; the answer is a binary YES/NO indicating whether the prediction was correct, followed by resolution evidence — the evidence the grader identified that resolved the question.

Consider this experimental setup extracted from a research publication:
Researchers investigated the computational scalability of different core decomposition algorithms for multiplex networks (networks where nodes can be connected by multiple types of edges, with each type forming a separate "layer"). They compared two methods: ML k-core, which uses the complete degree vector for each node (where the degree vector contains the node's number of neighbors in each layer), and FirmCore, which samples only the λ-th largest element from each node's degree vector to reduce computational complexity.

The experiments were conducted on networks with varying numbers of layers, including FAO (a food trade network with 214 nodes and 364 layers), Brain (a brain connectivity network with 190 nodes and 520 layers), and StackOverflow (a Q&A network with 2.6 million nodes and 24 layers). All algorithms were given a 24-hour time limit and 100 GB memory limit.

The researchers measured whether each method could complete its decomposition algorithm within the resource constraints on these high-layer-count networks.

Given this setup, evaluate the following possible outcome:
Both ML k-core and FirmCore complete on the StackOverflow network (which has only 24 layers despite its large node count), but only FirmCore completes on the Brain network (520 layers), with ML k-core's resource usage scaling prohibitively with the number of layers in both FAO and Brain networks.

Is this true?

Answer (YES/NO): NO